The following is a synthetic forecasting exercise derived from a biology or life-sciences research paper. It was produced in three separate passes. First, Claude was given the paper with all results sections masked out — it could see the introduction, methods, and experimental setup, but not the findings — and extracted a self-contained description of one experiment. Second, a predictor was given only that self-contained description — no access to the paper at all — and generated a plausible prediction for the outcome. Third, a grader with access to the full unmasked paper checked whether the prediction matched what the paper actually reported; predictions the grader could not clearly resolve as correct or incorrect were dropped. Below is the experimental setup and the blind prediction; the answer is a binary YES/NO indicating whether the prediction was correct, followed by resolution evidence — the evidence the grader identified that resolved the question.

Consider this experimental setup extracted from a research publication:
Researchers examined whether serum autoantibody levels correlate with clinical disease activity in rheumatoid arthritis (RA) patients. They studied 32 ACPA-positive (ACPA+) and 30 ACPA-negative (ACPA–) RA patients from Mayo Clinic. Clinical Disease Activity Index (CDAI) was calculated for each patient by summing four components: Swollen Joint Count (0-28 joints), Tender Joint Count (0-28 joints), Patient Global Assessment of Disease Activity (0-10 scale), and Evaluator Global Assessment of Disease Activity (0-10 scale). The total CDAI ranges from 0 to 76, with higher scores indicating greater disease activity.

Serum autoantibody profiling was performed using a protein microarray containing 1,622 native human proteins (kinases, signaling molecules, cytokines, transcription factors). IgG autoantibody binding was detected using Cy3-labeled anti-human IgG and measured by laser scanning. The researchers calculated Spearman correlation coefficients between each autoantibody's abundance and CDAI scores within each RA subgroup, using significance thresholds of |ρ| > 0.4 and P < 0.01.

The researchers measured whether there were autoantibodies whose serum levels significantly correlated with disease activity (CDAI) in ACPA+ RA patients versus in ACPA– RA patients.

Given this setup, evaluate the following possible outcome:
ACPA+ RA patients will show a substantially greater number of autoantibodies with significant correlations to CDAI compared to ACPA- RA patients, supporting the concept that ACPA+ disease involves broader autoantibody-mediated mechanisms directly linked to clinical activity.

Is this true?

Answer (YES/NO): NO